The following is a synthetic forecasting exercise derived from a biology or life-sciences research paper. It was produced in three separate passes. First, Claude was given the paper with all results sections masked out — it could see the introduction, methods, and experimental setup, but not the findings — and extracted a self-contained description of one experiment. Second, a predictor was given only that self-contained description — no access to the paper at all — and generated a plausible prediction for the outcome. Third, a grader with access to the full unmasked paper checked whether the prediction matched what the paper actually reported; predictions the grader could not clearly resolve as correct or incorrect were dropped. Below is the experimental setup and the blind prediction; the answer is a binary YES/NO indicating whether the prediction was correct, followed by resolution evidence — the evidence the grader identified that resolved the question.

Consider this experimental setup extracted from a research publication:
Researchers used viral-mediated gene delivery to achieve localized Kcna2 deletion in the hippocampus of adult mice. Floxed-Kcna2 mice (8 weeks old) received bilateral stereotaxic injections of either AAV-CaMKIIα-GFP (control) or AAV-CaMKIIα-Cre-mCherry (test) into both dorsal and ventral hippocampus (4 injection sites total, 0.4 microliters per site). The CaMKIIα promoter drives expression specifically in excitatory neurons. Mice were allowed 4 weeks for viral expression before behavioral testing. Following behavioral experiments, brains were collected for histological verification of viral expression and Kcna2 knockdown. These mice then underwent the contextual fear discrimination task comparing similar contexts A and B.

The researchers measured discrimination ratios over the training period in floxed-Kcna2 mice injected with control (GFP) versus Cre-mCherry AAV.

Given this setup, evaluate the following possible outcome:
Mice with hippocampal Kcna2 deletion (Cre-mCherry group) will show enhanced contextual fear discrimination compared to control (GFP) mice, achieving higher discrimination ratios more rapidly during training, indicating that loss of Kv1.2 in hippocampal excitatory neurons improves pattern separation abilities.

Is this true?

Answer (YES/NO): NO